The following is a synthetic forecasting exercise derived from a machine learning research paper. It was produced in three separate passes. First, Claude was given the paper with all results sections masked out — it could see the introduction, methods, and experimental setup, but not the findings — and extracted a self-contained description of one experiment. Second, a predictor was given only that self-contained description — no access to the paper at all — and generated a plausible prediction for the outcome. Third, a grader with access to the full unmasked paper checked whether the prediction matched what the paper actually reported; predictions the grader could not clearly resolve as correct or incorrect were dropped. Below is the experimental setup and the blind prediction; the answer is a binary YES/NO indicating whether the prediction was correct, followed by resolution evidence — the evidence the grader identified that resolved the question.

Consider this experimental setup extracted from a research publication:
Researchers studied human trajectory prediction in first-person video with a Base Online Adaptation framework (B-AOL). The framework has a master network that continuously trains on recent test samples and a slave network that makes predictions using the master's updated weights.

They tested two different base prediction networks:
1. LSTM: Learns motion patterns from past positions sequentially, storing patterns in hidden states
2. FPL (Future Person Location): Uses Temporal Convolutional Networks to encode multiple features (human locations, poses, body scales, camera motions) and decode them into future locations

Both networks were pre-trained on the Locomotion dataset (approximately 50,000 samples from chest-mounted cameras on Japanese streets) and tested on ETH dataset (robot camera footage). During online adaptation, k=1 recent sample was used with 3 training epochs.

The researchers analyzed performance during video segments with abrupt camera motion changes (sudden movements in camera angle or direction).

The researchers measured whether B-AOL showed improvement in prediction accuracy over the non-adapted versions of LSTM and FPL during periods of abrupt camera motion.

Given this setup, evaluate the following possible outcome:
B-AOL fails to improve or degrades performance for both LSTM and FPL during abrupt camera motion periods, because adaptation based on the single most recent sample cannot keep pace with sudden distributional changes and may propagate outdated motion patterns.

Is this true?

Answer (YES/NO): YES